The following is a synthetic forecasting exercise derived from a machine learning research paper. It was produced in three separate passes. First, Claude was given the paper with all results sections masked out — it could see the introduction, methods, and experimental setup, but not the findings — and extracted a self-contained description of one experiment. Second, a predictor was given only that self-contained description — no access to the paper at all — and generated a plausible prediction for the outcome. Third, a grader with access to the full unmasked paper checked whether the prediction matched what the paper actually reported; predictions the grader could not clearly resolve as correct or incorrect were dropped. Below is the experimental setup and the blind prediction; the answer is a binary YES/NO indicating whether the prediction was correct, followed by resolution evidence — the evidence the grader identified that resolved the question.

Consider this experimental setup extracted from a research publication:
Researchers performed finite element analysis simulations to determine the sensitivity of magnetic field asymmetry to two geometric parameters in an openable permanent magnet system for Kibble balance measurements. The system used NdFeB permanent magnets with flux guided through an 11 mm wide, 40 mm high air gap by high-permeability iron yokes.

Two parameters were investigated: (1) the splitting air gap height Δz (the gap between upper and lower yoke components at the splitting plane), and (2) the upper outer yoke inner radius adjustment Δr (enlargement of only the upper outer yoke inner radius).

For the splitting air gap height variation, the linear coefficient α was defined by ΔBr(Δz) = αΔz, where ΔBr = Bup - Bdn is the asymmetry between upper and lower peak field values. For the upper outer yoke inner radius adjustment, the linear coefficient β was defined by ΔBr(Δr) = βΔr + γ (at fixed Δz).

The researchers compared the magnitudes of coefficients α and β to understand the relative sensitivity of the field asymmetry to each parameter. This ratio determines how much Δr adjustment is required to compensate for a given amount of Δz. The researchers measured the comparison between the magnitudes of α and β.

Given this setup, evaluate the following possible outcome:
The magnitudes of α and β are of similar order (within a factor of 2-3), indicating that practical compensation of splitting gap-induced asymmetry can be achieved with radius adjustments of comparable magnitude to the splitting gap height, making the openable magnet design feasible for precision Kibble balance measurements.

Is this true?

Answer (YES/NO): YES